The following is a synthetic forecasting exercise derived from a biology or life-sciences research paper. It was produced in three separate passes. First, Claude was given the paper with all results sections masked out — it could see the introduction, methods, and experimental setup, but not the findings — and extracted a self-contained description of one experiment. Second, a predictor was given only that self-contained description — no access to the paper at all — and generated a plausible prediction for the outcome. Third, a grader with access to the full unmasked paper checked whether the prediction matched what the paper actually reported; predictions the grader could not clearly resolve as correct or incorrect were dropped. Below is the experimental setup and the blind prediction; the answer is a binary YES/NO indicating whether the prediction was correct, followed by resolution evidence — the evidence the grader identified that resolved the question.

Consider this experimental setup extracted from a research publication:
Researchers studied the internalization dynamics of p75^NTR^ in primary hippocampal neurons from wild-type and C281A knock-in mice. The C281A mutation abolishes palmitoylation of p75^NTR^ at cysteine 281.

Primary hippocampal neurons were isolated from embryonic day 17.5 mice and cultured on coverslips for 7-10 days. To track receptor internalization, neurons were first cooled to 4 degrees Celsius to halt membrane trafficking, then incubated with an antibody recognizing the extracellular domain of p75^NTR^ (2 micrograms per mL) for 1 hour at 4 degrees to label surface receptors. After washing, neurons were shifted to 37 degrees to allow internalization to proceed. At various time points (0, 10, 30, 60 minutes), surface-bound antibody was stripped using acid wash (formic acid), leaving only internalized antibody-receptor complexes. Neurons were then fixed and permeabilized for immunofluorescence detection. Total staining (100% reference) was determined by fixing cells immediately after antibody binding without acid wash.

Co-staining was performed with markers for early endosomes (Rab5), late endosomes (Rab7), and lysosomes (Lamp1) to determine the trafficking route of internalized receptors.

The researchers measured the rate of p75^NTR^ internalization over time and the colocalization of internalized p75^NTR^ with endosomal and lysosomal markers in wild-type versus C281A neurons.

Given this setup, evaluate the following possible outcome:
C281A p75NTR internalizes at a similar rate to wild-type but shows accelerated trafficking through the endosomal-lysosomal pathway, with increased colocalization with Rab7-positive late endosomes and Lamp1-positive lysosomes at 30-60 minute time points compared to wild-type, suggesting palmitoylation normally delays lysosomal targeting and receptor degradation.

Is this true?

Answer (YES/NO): NO